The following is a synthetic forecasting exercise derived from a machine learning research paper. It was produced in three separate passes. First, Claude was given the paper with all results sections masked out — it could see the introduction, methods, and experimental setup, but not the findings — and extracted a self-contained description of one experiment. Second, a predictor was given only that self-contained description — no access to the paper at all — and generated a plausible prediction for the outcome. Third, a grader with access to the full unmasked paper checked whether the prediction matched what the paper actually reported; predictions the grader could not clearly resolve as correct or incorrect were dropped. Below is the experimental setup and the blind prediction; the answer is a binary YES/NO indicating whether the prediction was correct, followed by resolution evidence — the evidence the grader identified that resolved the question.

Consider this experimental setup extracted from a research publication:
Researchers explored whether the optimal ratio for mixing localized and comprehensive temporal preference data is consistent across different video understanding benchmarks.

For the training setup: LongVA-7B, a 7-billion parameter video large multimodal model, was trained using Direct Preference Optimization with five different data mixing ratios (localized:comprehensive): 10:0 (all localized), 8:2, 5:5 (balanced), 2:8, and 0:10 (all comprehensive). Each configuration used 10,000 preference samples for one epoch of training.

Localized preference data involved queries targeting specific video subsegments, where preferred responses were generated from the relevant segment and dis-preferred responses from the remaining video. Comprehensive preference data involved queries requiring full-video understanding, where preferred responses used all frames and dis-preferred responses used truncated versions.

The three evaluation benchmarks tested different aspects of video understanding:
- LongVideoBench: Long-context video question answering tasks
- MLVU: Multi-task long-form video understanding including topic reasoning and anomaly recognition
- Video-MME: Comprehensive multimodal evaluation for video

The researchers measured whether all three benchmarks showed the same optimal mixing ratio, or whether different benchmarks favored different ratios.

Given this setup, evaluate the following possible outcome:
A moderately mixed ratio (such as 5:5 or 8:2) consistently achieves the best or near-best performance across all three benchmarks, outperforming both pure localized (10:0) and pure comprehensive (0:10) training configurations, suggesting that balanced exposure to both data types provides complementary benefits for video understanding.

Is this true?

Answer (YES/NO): YES